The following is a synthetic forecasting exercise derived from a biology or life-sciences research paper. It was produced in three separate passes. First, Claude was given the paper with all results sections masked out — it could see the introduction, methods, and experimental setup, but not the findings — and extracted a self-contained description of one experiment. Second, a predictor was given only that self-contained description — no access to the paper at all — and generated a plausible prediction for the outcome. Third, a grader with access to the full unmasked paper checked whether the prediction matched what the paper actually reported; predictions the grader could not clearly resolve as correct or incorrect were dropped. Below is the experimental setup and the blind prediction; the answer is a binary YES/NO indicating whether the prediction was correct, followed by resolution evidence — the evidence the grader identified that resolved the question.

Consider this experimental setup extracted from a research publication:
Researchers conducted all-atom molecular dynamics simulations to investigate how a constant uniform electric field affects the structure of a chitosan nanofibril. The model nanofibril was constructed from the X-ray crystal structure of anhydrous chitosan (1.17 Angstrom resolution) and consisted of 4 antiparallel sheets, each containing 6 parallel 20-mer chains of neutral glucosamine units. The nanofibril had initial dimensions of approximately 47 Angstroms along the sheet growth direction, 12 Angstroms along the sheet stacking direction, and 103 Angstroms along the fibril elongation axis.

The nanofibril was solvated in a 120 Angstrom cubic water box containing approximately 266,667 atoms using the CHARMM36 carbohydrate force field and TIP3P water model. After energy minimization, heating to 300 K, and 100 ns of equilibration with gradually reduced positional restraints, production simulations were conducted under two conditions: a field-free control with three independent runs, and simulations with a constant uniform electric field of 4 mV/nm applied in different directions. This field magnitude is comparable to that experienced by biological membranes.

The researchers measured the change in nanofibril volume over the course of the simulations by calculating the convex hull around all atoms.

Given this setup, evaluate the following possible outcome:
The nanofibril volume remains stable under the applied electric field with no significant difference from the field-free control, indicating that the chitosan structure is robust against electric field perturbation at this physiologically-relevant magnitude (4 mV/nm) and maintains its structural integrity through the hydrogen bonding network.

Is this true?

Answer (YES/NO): NO